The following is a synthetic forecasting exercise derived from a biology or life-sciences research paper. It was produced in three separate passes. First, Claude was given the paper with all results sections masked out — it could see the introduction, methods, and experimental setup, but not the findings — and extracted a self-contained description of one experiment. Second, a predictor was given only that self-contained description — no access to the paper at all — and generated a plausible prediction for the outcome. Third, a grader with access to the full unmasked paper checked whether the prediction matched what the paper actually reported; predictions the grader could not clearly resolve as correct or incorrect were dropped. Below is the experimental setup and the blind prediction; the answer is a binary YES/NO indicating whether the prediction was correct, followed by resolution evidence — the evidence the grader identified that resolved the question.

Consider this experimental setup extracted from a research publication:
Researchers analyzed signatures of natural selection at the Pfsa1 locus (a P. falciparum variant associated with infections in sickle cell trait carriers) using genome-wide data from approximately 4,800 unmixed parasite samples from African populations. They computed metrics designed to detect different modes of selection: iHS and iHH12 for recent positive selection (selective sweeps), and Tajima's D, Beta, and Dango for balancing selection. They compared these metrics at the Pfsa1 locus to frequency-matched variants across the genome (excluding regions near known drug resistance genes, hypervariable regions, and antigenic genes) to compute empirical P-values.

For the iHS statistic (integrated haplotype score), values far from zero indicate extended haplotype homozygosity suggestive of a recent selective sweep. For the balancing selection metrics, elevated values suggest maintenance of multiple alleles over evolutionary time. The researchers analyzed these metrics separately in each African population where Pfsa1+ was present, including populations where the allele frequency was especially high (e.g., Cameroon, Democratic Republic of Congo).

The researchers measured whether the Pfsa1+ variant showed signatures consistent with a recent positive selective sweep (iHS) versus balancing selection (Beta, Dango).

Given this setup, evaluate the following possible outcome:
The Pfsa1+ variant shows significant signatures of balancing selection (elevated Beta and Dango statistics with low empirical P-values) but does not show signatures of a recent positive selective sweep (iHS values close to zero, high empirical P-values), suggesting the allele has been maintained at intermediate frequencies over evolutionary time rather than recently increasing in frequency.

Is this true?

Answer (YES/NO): YES